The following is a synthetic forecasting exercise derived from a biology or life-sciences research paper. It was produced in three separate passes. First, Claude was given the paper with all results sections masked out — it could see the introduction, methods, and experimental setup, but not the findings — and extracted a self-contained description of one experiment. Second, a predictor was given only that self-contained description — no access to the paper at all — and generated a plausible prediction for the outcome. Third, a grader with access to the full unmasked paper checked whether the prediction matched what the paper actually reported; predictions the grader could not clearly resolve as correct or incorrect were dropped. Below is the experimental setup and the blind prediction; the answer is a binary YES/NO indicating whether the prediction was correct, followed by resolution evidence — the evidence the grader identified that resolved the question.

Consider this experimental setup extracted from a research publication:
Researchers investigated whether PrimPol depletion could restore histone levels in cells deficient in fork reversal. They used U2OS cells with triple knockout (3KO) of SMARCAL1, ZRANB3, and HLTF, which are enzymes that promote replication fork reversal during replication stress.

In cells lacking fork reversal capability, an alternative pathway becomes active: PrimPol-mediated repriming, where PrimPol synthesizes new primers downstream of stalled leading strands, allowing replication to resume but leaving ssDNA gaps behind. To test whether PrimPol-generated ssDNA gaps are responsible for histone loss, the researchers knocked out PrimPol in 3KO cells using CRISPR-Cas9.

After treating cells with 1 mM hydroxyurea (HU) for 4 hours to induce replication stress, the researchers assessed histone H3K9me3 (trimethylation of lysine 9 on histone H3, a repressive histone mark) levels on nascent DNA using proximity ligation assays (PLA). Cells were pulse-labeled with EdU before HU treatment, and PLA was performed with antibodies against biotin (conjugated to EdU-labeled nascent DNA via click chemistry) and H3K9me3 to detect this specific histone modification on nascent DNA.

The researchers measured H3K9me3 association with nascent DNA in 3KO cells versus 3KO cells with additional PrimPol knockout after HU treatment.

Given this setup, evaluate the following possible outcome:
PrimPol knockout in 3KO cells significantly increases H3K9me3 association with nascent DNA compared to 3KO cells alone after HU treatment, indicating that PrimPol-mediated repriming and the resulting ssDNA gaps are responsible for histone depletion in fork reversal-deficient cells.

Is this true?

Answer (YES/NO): YES